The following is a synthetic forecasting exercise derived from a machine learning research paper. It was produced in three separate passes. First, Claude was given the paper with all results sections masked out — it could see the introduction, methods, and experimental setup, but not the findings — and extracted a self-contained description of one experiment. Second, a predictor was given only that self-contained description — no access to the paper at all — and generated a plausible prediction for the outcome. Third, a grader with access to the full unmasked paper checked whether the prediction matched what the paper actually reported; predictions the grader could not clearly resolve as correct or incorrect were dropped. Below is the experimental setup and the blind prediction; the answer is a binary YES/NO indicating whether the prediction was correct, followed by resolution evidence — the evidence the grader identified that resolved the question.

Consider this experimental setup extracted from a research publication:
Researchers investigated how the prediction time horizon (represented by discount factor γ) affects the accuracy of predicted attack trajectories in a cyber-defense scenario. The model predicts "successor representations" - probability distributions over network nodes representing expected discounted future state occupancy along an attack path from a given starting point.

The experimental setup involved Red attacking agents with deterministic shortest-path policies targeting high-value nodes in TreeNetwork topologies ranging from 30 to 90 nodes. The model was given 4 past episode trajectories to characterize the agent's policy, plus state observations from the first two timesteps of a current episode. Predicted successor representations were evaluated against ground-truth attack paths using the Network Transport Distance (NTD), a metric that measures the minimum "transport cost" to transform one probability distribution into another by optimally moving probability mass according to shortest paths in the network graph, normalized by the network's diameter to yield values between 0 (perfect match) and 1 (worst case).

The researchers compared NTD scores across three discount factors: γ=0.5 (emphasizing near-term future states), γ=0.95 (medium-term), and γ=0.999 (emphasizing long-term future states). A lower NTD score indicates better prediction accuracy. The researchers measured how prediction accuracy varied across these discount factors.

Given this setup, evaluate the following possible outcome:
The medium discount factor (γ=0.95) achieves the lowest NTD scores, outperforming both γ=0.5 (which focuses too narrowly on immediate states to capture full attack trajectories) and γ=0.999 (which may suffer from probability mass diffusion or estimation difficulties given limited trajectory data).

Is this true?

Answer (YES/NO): NO